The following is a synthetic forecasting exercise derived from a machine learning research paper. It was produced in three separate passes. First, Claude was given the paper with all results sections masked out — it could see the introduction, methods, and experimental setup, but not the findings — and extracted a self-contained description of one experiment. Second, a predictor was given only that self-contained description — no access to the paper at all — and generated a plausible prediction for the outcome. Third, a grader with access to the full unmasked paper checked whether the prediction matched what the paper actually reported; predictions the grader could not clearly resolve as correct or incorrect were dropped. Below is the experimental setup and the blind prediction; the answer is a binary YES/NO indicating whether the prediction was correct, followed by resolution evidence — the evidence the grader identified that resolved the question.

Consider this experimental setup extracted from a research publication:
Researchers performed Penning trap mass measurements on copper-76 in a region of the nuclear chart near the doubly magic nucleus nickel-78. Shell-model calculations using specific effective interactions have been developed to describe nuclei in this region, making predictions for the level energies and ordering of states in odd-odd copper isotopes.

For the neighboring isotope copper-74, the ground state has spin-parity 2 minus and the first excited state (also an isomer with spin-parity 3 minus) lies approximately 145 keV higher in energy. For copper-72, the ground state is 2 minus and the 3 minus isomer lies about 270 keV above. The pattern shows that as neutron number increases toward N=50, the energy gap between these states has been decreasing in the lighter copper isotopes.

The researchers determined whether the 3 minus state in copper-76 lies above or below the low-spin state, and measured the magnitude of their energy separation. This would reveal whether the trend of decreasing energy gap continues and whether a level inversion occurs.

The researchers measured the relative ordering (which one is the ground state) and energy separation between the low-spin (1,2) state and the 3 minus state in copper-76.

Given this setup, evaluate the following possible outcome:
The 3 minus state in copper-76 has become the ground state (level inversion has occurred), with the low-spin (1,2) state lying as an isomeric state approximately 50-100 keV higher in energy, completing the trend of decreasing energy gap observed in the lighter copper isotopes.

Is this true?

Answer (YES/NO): NO